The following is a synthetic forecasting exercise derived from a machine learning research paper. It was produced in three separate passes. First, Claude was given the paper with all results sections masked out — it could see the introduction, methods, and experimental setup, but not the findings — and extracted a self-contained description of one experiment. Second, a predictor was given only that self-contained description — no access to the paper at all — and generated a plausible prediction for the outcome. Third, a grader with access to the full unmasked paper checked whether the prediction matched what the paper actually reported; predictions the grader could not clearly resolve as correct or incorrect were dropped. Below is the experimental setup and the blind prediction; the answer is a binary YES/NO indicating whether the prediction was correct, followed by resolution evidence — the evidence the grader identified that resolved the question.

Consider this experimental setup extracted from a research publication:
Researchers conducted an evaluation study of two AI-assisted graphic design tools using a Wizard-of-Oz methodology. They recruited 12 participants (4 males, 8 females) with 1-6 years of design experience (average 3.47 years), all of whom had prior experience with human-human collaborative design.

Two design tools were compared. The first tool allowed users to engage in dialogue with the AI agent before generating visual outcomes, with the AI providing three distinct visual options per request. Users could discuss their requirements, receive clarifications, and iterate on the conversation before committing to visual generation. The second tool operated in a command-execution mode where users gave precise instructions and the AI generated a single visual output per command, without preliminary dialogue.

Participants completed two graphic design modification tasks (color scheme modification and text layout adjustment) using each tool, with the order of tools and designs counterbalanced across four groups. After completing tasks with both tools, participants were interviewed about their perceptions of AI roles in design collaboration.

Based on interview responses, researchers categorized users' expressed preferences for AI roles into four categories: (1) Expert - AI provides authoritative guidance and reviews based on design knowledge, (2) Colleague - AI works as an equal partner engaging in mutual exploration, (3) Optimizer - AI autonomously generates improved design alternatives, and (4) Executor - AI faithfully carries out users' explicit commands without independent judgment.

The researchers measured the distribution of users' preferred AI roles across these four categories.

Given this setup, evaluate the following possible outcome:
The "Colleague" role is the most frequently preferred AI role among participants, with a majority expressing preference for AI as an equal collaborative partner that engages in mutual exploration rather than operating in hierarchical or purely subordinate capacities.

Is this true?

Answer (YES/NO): NO